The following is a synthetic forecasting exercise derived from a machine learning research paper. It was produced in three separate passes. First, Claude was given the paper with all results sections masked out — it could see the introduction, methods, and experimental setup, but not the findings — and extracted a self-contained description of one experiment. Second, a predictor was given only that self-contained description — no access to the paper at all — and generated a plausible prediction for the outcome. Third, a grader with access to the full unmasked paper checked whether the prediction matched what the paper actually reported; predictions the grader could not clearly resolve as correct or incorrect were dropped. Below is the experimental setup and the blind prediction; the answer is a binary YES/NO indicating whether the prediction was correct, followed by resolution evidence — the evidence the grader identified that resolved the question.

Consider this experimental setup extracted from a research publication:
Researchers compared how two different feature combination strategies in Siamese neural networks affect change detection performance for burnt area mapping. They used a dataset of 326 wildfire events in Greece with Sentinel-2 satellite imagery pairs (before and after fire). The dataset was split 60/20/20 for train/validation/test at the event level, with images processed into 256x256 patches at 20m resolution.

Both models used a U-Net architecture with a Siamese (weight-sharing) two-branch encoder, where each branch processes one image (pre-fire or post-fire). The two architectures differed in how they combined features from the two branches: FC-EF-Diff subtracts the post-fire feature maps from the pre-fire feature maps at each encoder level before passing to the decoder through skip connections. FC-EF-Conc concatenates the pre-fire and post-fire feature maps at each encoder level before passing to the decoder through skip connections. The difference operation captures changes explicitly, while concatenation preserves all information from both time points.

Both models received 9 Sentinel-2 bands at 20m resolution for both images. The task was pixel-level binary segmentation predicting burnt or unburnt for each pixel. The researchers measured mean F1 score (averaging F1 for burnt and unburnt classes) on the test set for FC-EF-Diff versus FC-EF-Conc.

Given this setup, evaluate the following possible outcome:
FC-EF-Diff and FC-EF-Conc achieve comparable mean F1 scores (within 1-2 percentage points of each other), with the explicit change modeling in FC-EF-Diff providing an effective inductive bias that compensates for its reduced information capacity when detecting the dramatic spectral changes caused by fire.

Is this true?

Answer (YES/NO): YES